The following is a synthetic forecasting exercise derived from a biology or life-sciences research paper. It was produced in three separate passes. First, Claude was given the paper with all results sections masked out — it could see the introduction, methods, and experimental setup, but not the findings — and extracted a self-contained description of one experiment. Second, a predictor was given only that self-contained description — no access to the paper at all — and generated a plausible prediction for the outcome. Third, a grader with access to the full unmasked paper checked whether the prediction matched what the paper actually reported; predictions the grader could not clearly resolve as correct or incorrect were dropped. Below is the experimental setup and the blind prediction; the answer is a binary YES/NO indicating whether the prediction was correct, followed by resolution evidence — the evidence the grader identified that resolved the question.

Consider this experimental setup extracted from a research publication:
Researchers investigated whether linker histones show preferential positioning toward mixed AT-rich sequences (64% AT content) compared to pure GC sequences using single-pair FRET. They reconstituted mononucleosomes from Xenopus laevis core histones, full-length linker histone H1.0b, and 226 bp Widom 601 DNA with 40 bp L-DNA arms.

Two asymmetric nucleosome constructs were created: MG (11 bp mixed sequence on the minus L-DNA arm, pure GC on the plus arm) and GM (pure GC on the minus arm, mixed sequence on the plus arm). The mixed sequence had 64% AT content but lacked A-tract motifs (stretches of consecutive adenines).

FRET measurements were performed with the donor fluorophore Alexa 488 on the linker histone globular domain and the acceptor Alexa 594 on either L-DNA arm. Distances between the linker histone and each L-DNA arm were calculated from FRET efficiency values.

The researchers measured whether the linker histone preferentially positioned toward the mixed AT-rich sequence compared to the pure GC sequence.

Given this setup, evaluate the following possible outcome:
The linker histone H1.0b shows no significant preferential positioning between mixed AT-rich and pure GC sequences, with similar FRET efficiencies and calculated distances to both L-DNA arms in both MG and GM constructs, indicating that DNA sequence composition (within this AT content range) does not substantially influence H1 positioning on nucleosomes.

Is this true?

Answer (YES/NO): NO